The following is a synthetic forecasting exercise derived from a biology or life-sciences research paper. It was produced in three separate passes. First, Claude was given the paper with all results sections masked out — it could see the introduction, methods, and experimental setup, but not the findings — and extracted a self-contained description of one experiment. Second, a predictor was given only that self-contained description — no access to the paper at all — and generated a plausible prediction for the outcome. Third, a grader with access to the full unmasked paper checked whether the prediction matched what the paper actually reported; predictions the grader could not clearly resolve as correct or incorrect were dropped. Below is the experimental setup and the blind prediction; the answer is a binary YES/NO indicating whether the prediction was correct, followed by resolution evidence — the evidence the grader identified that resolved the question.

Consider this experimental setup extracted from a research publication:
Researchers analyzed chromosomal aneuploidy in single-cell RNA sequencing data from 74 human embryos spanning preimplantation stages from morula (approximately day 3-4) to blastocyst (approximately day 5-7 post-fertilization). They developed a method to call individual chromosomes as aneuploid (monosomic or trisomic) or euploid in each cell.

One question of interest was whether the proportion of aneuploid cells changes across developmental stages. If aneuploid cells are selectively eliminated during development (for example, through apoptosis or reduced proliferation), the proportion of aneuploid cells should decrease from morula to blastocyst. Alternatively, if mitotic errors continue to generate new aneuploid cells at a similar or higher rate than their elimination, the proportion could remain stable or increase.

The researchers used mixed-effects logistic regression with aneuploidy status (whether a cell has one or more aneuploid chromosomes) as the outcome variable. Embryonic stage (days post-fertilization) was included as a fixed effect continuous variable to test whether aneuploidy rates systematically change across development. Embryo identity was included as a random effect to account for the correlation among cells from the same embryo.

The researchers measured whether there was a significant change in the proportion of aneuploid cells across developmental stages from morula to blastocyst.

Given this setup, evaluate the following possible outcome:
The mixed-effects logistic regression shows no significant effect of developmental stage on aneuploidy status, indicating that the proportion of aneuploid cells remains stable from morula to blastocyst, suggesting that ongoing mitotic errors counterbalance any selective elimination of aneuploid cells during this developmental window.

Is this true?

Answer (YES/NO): YES